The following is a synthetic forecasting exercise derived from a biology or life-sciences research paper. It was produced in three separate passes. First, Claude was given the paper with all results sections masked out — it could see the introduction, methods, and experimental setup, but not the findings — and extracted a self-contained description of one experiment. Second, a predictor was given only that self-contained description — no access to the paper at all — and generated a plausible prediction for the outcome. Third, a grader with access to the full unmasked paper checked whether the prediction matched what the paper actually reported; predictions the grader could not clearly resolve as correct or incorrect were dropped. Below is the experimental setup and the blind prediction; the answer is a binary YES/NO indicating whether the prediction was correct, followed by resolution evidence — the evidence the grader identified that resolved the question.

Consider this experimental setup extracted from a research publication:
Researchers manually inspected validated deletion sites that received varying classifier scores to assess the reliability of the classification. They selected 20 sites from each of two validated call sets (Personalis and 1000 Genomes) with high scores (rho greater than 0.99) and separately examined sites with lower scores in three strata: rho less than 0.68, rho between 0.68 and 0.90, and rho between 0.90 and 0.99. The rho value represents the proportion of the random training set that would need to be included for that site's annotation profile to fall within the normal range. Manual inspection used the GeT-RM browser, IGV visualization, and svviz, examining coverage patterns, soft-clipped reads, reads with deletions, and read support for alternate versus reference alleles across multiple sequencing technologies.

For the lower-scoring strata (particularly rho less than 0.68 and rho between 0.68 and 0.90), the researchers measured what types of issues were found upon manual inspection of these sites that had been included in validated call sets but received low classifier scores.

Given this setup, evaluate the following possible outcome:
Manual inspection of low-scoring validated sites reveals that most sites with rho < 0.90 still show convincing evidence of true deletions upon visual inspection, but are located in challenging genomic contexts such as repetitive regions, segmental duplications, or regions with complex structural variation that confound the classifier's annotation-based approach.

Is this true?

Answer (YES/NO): NO